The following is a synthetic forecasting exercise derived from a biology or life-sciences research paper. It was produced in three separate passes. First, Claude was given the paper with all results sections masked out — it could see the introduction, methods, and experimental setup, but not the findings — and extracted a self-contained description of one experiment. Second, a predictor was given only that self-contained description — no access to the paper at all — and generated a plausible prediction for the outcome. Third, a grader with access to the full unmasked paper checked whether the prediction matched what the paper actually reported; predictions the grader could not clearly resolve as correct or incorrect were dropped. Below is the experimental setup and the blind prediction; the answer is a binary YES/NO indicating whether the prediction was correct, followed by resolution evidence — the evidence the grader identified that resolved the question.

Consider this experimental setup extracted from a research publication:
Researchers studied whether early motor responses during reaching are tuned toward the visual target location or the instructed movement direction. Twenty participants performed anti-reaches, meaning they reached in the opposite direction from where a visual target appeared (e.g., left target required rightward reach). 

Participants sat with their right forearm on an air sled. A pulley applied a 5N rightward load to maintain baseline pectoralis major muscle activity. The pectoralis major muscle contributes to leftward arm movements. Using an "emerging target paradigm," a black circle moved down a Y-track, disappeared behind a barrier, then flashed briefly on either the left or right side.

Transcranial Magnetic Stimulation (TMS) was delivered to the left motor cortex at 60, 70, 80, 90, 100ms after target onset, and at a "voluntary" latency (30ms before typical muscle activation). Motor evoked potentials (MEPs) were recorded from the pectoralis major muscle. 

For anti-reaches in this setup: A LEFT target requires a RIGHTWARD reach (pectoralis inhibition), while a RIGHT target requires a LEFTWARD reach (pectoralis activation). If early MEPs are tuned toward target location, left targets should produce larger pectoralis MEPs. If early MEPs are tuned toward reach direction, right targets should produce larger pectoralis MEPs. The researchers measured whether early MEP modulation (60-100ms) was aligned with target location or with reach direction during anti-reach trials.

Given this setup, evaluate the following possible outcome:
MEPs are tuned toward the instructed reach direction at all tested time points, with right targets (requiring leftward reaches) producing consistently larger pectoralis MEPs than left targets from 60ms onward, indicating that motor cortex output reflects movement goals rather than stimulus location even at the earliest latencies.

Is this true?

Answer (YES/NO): NO